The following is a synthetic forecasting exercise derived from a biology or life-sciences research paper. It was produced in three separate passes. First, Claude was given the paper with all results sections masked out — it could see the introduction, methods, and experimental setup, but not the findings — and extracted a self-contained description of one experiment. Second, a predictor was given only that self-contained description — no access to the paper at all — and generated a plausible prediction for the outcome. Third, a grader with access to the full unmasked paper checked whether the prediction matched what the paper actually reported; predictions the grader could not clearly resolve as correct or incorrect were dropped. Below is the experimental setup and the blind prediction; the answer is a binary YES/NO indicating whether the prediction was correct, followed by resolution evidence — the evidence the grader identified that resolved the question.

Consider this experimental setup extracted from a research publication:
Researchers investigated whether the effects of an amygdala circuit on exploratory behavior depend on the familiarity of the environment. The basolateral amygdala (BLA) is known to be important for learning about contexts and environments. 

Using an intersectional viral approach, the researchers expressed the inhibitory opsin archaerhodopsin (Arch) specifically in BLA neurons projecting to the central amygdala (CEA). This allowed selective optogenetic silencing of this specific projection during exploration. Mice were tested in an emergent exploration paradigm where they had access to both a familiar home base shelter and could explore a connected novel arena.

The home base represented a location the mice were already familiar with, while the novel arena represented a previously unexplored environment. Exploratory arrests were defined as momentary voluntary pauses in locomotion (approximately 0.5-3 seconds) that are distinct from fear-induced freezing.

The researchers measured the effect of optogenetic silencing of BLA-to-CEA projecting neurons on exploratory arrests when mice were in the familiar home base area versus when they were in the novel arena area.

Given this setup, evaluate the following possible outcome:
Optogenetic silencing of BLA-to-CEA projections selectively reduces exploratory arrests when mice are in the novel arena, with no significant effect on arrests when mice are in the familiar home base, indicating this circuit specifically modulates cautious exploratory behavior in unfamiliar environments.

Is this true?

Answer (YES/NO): NO